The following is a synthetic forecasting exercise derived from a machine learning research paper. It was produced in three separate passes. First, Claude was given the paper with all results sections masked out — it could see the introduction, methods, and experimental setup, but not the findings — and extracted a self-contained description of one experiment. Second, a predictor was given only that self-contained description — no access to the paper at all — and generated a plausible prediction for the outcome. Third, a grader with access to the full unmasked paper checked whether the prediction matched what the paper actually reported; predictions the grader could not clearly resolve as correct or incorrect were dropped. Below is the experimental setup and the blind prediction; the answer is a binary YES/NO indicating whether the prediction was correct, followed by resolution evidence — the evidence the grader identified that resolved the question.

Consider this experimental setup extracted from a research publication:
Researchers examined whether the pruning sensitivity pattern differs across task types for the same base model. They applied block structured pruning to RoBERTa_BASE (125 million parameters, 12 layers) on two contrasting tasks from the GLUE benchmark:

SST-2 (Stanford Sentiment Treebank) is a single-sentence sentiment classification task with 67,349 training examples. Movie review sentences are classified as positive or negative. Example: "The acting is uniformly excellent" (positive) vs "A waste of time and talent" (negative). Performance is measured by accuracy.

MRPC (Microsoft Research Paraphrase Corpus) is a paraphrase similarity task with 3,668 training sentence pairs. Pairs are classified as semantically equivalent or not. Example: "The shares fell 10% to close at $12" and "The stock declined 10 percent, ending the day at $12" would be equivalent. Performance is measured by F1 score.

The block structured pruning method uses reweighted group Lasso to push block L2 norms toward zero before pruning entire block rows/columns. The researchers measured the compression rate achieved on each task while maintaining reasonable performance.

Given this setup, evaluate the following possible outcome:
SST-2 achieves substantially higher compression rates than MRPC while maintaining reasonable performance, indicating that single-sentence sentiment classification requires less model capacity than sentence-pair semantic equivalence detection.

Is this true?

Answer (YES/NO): NO